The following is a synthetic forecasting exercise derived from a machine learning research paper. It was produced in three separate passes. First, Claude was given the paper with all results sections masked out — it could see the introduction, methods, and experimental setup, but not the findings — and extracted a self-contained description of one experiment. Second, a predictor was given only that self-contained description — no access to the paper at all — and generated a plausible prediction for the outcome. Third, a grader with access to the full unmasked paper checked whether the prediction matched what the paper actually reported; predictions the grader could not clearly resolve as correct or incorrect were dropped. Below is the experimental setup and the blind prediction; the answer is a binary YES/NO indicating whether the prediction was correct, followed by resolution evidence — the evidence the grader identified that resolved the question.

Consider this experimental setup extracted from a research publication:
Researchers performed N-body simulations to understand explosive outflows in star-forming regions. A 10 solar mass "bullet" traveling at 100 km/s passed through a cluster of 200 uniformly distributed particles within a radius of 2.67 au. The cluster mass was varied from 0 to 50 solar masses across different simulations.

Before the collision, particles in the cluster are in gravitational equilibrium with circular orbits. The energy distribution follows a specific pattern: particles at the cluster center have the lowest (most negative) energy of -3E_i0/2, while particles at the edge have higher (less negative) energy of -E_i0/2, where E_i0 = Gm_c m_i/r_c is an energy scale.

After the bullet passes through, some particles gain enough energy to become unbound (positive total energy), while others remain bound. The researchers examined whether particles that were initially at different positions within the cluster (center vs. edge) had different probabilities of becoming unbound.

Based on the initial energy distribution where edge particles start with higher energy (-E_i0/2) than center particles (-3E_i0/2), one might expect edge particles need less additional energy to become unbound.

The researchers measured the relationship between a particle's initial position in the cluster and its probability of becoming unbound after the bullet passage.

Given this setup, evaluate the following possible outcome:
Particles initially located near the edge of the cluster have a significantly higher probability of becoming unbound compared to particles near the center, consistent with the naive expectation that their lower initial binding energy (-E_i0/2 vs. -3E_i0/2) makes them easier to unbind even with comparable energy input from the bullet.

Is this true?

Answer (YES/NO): NO